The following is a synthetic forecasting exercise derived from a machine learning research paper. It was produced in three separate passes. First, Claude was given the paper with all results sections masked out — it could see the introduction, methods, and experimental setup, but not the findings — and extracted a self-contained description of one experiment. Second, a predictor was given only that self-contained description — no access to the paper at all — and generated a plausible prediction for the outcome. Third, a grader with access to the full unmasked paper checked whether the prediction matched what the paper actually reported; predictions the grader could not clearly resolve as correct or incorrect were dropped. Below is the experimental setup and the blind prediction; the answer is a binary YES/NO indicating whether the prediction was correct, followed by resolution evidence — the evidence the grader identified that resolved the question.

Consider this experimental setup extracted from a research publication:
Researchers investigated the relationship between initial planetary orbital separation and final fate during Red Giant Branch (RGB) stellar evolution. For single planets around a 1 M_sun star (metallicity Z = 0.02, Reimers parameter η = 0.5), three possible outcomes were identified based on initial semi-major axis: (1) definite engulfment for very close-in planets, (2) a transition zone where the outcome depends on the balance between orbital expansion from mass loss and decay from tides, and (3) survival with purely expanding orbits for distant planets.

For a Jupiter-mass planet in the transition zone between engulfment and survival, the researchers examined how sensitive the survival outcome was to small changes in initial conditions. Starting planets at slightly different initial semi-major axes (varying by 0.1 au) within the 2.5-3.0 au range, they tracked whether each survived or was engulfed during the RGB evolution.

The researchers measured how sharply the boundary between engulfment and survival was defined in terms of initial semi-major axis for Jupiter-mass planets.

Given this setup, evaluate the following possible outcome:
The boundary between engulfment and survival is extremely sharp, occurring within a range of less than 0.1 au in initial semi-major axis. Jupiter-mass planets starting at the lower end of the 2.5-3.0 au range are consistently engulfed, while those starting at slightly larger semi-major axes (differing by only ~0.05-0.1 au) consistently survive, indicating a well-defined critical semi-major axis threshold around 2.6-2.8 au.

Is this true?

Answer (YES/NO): YES